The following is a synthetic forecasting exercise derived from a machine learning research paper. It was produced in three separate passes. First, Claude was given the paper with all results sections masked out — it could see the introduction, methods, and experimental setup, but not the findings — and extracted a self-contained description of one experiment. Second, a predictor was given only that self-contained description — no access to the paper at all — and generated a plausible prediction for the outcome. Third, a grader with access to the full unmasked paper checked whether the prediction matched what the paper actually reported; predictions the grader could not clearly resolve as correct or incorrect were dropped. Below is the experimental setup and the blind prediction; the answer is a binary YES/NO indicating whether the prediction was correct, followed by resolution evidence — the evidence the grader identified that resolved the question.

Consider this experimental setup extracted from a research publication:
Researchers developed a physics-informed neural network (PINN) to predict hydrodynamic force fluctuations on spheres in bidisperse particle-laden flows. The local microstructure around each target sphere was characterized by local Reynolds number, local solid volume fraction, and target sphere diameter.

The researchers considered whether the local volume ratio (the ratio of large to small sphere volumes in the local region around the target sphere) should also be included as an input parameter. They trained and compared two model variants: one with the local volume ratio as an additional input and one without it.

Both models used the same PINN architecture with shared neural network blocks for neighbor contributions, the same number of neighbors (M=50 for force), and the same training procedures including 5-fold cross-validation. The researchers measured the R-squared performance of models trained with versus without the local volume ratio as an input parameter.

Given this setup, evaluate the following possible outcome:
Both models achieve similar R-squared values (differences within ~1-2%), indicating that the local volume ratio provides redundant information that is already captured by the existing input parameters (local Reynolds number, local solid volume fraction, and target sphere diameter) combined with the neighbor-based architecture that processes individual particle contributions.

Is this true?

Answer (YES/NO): NO